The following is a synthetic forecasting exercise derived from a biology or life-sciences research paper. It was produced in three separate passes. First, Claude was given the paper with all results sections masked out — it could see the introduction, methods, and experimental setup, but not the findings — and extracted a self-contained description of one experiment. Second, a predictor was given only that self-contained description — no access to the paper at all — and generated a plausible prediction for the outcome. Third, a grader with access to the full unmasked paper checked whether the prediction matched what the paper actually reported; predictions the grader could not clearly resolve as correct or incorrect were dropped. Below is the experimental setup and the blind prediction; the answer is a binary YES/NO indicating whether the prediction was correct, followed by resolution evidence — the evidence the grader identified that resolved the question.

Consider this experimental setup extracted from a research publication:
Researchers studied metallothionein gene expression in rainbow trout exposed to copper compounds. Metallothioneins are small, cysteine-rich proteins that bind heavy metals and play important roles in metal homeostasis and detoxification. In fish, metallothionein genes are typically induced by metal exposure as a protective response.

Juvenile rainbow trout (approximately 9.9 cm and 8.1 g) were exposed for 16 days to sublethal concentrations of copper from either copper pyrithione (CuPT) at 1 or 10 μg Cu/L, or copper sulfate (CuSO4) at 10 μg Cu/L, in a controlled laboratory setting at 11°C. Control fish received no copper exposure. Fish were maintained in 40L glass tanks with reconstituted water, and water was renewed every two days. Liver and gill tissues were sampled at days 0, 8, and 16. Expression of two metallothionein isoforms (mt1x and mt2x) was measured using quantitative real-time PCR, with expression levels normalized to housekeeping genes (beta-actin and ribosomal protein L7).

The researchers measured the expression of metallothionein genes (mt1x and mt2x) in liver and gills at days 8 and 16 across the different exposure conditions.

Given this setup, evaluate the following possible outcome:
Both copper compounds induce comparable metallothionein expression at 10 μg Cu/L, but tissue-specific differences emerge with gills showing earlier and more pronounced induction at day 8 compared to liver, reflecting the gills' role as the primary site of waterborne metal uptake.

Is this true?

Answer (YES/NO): NO